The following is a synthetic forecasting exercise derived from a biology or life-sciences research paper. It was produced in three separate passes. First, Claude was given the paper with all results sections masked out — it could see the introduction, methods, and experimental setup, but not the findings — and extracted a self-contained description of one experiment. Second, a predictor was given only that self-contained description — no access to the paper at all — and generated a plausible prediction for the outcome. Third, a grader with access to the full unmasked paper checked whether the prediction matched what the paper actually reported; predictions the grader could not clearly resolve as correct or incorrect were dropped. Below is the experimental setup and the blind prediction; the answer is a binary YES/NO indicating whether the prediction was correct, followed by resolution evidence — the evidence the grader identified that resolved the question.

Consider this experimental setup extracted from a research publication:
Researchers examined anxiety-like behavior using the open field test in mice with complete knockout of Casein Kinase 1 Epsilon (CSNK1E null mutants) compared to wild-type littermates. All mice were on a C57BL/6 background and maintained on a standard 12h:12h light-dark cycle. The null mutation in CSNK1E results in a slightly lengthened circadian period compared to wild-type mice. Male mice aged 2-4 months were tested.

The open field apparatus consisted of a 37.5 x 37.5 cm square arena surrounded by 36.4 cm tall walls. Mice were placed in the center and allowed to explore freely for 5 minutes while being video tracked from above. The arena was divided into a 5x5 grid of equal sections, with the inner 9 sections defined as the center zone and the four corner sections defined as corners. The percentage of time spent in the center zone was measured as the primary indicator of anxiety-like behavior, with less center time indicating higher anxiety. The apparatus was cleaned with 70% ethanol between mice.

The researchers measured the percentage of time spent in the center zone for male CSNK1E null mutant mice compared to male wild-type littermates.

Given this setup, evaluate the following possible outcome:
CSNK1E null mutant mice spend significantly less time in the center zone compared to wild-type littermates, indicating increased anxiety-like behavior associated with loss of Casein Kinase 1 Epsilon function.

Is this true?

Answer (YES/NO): NO